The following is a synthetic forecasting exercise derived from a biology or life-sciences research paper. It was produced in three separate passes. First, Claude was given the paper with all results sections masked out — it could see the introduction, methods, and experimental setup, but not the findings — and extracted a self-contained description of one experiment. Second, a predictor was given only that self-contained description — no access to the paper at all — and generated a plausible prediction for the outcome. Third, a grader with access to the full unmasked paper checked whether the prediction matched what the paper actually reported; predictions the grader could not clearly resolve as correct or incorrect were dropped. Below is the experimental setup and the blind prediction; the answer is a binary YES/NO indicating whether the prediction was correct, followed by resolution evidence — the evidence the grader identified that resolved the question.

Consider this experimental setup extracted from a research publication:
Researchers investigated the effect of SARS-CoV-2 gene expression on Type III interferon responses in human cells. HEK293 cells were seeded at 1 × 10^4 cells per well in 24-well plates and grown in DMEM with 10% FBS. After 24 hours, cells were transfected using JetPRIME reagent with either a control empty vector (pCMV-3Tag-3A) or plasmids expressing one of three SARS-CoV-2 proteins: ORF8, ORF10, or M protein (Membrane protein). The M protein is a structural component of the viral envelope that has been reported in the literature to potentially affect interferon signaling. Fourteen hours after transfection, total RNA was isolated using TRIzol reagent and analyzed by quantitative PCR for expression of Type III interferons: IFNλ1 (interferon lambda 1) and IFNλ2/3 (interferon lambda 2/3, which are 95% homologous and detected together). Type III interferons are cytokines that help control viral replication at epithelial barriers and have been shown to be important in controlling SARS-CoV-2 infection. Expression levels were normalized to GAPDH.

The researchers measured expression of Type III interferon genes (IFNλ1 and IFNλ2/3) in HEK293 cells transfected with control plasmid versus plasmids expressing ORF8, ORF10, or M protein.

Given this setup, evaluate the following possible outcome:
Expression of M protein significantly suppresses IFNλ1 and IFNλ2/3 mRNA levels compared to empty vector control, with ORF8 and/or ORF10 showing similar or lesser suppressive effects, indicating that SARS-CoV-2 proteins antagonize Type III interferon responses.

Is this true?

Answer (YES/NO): NO